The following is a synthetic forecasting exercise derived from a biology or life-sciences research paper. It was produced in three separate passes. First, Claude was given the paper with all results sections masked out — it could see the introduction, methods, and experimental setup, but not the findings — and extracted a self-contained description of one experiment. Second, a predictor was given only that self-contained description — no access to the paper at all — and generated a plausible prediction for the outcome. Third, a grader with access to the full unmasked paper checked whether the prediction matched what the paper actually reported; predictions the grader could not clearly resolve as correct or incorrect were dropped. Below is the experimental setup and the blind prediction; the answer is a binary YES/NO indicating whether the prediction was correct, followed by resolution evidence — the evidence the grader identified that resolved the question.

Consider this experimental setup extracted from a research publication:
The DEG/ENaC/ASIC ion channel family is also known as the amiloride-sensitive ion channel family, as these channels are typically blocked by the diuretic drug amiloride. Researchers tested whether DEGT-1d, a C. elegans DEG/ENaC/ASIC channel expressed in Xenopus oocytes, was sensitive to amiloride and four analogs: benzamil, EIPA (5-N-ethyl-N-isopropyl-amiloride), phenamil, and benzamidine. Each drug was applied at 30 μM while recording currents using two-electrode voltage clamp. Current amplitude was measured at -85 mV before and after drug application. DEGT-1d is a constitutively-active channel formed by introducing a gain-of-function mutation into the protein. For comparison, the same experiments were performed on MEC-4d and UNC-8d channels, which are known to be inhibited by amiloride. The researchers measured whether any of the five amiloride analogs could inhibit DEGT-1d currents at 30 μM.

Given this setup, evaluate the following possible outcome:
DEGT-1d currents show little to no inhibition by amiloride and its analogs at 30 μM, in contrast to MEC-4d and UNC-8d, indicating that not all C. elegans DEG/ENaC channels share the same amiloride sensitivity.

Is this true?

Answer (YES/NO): YES